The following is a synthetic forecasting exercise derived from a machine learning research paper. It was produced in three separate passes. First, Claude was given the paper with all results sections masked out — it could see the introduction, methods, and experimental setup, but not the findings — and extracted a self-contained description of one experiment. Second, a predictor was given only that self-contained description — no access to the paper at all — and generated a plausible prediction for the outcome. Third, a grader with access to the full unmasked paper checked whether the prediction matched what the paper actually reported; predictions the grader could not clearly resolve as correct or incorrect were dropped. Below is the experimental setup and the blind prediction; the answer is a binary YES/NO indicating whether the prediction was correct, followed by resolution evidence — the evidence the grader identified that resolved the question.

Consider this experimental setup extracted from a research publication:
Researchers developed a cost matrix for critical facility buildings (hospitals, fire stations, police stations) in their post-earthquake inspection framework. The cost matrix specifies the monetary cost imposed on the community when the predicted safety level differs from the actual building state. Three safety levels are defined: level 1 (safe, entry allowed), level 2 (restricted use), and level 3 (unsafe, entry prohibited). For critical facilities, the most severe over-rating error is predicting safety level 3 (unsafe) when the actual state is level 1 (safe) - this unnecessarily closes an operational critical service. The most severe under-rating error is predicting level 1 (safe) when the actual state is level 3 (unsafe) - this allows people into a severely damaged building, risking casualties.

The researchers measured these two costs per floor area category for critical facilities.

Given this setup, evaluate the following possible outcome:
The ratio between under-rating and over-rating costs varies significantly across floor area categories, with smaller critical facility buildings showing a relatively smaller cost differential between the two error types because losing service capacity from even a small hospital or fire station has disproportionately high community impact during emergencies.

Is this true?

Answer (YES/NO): NO